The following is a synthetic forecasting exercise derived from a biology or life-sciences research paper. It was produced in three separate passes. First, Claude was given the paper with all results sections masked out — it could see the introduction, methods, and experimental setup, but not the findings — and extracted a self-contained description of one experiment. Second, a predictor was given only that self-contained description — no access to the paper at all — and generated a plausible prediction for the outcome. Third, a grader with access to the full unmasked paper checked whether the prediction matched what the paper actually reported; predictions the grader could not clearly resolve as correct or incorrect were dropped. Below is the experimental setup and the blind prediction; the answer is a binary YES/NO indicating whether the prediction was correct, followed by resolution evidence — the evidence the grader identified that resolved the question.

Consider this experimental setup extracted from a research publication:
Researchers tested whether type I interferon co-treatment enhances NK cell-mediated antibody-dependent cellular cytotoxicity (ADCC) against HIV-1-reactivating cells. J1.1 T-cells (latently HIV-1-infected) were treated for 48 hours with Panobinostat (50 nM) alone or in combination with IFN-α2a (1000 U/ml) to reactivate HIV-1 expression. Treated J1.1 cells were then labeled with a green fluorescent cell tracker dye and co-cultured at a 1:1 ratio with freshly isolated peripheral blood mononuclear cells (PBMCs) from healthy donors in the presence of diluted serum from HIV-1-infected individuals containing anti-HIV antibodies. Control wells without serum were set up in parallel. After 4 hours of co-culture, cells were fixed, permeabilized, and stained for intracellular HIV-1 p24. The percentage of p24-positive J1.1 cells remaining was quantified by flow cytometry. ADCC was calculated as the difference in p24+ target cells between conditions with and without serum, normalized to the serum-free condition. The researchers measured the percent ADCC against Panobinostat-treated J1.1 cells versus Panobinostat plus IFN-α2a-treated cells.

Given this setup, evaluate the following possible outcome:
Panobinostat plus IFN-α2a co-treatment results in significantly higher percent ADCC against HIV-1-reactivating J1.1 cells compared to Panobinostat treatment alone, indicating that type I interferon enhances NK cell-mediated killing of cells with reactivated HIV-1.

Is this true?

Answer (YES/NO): YES